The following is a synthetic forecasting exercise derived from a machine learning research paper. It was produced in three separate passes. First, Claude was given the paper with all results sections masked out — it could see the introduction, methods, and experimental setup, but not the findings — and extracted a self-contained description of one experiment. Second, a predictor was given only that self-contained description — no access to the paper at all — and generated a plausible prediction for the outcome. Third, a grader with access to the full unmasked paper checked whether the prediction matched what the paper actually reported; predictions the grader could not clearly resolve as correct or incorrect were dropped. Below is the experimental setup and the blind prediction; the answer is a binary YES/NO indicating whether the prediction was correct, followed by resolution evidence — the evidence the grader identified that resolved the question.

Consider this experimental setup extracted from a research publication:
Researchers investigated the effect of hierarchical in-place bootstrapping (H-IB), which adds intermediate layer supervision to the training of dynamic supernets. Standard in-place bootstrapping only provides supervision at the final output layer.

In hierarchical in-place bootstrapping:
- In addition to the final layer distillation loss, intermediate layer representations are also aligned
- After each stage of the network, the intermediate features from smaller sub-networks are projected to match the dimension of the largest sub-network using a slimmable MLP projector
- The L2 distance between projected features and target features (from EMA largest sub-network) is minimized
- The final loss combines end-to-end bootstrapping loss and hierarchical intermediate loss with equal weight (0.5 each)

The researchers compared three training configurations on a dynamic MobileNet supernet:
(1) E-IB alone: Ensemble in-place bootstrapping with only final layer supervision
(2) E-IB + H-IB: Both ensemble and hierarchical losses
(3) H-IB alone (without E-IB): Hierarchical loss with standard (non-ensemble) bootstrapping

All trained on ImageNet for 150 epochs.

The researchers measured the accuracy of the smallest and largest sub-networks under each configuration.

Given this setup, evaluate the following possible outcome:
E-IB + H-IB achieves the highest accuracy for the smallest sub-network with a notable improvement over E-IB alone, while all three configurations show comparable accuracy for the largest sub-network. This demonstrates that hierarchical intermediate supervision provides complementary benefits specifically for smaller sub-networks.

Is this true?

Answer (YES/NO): NO